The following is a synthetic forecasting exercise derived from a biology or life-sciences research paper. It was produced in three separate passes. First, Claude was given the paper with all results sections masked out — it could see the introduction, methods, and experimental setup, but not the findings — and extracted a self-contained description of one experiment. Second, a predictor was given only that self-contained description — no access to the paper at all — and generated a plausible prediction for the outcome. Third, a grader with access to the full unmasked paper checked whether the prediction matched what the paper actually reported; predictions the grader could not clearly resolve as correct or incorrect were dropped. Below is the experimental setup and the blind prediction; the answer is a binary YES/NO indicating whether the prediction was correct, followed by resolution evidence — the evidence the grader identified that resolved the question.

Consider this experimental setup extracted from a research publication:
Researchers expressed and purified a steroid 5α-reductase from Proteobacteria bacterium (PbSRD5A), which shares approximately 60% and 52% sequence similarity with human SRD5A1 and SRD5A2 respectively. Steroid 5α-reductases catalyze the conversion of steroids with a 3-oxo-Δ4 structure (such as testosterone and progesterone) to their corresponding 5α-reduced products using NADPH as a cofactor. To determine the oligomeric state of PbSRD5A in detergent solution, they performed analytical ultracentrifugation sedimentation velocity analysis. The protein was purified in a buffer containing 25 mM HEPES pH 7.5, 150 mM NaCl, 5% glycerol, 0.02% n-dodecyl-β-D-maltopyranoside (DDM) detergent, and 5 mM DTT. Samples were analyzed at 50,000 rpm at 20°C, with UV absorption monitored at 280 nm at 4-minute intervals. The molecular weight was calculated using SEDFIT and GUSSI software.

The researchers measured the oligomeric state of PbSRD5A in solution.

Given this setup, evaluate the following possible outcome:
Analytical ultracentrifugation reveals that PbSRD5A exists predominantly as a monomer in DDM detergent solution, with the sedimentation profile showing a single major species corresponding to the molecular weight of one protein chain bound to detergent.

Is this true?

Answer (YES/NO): YES